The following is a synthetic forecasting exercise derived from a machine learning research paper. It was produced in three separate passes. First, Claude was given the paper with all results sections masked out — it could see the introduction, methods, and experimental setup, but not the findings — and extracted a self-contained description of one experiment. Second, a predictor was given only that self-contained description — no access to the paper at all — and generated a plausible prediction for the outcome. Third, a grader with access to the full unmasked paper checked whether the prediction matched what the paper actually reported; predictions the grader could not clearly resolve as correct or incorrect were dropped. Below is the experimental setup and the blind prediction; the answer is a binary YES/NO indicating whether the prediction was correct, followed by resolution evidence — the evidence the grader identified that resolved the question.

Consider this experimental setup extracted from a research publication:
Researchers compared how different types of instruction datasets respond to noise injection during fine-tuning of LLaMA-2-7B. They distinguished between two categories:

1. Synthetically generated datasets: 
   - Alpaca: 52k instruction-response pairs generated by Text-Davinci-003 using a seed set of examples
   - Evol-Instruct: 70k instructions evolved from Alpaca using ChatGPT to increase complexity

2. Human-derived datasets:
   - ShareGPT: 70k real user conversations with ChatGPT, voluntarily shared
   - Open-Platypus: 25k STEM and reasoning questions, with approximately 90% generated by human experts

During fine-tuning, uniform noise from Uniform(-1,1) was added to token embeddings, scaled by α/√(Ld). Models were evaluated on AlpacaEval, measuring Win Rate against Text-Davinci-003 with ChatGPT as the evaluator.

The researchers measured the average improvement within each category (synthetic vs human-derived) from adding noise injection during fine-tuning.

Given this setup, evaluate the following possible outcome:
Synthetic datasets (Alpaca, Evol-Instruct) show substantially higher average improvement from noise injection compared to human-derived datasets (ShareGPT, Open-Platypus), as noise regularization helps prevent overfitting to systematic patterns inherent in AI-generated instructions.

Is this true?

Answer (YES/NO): YES